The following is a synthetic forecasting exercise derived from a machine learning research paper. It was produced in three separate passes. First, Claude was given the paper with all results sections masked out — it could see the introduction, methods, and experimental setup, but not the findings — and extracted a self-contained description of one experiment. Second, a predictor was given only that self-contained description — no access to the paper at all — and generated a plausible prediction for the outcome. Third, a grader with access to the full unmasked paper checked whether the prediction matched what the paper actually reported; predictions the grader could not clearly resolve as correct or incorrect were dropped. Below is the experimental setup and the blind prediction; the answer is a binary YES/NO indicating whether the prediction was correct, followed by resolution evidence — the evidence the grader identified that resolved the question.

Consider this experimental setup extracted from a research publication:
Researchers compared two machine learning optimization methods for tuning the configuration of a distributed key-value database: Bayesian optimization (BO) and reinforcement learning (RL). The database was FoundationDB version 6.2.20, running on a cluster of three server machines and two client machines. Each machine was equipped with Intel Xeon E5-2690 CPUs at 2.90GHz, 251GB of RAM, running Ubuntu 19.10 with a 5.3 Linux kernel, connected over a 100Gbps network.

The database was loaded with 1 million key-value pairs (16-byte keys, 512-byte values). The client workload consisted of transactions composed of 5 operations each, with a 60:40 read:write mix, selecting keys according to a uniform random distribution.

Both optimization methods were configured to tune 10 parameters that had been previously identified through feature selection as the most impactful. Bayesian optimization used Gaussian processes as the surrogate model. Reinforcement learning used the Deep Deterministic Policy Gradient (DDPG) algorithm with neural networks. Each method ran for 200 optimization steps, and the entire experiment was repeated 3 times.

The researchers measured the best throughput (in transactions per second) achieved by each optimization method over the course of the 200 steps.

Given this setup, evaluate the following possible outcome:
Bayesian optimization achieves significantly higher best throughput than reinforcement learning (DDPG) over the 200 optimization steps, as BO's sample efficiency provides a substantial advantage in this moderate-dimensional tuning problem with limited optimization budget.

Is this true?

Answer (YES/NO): NO